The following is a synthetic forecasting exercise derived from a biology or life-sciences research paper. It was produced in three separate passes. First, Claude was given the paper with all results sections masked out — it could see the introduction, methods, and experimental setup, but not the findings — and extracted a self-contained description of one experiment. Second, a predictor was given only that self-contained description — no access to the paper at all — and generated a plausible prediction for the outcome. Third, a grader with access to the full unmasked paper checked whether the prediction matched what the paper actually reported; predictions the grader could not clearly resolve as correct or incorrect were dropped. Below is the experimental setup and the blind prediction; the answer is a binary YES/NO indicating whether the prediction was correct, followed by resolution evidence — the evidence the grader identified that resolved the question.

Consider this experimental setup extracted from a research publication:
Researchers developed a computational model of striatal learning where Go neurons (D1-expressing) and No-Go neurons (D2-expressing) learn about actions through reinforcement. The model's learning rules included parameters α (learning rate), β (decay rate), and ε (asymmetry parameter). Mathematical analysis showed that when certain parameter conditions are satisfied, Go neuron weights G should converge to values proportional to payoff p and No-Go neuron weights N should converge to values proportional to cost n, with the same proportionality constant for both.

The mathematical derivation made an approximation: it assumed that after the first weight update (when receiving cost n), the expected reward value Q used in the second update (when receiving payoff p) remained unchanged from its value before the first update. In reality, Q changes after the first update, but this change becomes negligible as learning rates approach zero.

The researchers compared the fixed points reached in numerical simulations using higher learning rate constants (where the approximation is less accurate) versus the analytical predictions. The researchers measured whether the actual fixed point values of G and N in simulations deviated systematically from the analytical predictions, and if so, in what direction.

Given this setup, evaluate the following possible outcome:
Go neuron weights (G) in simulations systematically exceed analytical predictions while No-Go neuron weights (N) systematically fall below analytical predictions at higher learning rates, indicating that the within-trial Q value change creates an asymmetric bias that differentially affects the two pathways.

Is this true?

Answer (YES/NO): YES